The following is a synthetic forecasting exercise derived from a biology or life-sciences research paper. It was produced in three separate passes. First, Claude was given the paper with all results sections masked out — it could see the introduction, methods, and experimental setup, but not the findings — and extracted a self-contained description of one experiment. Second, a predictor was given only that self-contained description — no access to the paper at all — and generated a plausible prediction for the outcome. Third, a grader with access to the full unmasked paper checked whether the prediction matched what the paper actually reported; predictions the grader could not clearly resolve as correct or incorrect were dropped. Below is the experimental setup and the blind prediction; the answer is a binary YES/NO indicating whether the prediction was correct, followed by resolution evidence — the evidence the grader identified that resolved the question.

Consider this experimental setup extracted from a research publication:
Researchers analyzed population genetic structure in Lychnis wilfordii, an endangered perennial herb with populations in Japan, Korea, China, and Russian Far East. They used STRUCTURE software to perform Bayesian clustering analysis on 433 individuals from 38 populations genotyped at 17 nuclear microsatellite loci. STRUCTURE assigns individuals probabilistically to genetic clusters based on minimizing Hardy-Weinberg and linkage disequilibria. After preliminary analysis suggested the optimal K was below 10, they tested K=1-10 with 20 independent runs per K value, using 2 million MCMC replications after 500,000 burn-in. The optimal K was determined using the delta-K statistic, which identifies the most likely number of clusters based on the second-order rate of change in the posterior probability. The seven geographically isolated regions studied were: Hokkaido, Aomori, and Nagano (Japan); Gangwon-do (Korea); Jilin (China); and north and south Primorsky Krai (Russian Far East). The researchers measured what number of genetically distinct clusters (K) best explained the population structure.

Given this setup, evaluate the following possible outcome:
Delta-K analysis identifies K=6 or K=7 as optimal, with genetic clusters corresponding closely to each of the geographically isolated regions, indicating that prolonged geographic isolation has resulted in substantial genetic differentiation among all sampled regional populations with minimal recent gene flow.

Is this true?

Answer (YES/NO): NO